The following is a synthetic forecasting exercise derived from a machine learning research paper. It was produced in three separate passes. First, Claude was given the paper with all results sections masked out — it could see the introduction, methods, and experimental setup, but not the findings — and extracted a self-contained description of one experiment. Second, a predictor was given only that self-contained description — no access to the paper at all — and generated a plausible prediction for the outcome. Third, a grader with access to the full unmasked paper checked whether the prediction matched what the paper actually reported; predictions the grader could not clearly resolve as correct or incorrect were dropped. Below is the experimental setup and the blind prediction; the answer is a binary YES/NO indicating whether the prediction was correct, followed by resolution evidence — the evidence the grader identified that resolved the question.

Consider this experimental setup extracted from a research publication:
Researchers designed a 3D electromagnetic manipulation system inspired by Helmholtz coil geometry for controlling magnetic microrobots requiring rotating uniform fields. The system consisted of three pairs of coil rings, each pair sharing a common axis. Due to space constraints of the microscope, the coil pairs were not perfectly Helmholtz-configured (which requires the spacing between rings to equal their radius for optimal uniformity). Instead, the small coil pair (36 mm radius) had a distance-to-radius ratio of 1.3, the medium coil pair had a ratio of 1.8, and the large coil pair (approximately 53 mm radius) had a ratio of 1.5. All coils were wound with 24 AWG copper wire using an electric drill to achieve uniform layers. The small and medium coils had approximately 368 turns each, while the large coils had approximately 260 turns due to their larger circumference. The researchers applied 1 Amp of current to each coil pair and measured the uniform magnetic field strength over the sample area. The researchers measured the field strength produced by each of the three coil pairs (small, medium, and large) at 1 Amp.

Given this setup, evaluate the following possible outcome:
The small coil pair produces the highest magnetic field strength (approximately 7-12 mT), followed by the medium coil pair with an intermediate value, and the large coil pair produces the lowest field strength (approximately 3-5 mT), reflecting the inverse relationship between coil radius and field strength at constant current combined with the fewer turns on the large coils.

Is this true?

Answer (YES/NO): NO